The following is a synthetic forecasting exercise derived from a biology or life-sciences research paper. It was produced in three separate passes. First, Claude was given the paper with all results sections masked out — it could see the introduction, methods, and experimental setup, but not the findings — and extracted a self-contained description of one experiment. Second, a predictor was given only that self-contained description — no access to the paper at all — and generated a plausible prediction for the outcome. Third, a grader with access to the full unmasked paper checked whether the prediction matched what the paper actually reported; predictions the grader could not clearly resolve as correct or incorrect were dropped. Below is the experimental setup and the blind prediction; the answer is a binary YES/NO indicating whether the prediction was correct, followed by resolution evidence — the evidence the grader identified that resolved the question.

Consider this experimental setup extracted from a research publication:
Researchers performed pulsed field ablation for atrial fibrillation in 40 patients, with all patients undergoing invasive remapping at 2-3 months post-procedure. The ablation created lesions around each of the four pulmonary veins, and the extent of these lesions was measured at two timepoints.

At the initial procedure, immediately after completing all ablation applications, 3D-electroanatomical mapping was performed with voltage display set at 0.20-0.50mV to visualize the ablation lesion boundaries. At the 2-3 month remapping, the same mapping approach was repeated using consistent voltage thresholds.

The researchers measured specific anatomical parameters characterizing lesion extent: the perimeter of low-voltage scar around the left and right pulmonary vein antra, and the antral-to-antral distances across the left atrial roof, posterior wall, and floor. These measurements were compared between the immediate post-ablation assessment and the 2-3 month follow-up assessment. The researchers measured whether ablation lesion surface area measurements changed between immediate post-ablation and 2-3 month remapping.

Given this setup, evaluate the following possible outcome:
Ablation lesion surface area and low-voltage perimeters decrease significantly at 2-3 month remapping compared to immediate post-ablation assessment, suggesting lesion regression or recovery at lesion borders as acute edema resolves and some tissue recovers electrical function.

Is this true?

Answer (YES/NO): NO